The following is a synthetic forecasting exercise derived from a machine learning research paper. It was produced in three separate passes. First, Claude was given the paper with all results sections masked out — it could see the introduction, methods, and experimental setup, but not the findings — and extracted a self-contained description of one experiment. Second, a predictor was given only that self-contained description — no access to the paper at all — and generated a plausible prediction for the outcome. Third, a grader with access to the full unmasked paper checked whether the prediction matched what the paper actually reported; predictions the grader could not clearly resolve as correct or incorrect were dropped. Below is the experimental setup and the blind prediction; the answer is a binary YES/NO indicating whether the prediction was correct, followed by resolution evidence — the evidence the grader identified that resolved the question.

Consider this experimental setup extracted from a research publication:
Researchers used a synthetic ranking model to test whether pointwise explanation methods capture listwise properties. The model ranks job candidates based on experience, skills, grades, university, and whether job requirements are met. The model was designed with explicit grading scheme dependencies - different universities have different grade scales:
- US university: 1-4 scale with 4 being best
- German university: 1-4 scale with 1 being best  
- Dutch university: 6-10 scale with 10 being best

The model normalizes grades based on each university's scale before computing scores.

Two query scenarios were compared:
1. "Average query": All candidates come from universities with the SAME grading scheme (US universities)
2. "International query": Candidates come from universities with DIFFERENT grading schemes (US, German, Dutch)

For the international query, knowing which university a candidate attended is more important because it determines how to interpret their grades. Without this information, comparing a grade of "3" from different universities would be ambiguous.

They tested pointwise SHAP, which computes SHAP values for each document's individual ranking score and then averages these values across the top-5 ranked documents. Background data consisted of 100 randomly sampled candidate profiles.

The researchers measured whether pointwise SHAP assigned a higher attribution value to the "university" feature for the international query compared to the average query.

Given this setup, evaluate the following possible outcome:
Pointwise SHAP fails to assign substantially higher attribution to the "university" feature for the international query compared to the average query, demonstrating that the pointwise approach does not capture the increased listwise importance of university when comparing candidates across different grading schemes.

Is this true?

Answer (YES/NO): YES